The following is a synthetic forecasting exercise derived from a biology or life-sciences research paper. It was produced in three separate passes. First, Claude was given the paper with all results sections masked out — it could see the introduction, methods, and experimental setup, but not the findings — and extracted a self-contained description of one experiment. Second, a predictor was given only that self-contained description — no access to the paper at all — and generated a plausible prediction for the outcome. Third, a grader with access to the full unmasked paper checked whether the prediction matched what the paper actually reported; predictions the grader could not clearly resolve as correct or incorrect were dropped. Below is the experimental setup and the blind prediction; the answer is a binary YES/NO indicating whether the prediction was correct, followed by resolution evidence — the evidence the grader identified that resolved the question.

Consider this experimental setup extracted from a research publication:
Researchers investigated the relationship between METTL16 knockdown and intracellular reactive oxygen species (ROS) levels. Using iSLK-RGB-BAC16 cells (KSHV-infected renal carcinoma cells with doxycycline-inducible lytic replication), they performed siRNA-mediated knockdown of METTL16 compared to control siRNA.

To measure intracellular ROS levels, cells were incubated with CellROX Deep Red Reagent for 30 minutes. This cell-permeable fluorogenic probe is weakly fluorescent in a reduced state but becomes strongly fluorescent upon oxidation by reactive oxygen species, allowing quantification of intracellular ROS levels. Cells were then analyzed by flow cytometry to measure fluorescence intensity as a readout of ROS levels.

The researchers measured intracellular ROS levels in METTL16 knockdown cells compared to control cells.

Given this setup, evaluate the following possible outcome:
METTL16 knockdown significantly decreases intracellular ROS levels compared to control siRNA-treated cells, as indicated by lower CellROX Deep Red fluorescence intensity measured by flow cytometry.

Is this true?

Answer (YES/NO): NO